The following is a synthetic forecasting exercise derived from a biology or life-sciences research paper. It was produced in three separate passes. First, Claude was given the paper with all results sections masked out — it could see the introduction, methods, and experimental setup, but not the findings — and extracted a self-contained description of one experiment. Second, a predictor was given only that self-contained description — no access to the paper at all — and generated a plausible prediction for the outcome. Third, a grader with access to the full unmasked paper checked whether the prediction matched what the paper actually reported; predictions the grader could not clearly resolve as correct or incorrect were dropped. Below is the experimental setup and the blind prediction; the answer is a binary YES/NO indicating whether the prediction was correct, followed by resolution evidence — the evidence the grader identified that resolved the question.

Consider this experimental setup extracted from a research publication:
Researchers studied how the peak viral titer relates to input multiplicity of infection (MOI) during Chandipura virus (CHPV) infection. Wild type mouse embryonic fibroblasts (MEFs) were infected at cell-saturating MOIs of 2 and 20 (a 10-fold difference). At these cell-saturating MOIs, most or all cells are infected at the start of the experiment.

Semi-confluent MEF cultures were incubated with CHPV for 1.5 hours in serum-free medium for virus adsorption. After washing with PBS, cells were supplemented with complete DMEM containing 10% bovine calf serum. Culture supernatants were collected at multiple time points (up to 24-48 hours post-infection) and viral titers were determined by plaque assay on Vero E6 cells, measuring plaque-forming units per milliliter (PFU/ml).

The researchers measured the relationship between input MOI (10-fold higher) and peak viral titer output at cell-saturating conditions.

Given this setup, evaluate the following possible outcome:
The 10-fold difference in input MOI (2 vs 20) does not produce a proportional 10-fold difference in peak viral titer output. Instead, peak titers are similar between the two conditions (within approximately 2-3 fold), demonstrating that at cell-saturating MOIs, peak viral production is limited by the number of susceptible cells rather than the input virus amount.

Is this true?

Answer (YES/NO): NO